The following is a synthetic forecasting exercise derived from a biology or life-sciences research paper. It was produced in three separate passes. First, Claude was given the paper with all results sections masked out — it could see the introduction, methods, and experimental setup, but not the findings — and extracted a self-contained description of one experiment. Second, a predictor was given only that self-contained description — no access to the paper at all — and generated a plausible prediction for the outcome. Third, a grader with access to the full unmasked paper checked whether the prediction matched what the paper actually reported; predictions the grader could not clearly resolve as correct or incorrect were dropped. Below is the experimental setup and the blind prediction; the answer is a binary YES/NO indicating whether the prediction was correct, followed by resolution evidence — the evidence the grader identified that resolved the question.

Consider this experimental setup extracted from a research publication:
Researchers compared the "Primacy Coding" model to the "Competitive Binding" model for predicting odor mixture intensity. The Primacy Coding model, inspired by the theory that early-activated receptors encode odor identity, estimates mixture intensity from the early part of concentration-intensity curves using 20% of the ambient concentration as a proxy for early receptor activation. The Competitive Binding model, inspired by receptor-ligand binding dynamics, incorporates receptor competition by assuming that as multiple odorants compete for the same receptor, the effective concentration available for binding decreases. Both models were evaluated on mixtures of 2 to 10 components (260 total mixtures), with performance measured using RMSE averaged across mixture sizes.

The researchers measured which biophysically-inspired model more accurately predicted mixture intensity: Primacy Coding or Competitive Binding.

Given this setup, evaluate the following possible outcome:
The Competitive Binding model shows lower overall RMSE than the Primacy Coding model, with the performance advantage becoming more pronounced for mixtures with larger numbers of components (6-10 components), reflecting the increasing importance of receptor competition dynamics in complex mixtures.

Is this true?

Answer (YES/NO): NO